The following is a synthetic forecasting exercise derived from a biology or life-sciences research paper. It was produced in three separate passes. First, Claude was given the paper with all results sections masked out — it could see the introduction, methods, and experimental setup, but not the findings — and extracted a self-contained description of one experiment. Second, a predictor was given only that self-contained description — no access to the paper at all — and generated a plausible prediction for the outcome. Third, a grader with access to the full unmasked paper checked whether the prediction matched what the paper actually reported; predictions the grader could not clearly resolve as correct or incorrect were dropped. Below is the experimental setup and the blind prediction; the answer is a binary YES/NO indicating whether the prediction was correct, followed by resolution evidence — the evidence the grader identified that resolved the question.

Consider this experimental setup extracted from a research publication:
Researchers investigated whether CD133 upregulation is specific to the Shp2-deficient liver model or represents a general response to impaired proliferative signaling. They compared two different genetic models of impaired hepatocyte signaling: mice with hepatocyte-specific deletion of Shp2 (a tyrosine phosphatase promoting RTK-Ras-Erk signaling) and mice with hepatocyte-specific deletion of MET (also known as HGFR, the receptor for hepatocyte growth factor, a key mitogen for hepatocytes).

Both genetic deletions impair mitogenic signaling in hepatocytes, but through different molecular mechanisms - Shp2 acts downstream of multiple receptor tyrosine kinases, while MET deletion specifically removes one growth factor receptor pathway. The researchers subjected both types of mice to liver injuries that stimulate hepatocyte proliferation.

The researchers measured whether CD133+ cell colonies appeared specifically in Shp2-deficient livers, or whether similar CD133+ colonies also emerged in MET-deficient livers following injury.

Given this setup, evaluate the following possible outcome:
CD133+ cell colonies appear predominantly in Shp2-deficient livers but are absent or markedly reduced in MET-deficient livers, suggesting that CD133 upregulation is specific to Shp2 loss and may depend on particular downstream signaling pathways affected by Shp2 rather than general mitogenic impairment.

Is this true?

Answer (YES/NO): NO